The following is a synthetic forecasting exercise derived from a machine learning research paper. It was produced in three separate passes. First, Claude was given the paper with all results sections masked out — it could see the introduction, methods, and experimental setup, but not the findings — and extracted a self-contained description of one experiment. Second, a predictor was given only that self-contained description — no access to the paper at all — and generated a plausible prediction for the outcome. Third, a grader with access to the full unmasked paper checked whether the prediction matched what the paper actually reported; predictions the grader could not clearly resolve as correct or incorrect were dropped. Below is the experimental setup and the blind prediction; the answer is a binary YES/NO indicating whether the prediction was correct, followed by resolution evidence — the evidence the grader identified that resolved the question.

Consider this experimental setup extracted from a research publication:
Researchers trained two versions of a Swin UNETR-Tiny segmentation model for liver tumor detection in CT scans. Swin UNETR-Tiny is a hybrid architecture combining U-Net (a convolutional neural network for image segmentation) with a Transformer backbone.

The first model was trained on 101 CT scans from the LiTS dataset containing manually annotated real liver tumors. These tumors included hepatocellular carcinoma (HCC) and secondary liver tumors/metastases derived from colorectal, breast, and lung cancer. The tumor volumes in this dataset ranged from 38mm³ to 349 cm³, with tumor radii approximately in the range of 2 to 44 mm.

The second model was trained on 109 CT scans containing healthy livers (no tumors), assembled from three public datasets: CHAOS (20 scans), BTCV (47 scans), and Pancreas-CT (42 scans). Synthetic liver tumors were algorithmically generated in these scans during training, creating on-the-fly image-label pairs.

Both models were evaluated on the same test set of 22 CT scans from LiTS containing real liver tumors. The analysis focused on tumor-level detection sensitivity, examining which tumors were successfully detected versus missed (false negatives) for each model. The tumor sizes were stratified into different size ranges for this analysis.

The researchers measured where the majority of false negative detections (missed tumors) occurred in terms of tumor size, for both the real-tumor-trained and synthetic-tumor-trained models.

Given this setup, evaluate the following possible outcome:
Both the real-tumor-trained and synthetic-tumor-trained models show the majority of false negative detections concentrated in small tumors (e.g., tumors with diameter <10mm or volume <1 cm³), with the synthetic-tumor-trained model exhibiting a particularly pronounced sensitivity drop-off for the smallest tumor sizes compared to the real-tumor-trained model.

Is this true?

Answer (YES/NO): YES